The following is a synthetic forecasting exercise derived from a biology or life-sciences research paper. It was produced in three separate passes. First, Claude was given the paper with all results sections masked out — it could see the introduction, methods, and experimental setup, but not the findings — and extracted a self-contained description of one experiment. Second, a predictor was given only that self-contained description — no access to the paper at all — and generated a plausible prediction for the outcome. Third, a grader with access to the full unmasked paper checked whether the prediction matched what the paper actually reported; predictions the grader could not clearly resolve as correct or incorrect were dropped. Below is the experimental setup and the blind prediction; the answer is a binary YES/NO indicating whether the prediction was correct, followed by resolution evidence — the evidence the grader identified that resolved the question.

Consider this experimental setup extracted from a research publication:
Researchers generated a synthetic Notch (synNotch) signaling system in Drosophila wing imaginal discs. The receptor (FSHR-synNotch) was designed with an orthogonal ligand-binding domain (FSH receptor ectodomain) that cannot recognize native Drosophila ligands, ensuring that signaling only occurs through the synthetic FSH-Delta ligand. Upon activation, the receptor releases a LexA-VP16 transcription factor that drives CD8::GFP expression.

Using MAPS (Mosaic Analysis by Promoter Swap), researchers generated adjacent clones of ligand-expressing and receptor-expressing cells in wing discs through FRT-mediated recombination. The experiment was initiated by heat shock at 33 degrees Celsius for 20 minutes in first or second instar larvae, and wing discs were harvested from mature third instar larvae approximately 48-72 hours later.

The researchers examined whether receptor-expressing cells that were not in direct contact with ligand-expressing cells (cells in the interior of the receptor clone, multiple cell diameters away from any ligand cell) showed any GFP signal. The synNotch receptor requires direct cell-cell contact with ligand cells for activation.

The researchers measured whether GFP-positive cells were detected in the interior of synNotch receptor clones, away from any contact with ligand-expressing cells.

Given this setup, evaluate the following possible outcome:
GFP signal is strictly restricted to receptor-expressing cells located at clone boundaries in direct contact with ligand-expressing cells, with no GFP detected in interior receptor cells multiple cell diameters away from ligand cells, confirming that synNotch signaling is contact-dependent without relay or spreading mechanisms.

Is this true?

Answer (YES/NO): NO